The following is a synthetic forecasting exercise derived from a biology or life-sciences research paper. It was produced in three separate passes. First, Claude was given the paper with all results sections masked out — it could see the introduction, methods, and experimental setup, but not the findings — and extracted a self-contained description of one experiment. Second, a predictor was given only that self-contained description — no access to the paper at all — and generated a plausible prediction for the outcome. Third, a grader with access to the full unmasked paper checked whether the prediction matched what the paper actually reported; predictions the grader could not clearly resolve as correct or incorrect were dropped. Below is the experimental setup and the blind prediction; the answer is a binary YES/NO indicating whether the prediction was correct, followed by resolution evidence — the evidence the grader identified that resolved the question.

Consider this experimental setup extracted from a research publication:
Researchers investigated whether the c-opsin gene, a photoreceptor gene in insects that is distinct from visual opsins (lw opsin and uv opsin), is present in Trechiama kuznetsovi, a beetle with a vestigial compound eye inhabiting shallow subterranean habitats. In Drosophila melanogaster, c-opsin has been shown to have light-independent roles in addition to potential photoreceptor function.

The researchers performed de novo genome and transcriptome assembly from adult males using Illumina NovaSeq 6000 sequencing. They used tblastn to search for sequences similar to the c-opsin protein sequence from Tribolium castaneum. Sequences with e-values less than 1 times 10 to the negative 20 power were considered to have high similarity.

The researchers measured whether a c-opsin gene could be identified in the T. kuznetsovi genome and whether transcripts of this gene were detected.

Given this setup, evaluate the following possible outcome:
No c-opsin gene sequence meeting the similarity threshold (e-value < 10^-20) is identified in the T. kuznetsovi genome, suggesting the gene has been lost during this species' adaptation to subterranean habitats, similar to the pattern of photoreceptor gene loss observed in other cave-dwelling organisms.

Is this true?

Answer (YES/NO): NO